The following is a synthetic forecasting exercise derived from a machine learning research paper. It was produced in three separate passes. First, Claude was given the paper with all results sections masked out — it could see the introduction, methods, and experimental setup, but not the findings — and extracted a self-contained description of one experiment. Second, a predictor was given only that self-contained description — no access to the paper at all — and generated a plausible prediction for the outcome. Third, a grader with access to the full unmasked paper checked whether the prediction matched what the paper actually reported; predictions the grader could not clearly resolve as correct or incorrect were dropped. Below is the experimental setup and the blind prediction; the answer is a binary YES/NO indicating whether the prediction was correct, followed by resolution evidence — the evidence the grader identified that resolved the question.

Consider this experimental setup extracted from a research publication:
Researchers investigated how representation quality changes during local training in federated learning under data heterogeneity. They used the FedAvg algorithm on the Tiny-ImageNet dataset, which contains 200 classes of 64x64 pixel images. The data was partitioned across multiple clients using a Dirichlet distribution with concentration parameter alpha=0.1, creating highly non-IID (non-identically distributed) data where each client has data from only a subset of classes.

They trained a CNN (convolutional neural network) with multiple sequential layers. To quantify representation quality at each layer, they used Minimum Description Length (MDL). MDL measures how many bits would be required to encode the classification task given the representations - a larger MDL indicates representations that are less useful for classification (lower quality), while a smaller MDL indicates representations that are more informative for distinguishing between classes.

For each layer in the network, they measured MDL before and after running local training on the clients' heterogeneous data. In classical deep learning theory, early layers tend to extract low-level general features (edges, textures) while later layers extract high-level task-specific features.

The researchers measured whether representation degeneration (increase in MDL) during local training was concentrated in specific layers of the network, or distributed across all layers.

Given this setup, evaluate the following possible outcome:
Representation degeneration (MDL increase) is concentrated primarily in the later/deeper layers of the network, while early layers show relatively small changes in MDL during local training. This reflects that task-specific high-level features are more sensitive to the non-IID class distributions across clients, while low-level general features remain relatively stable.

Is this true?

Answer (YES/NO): NO